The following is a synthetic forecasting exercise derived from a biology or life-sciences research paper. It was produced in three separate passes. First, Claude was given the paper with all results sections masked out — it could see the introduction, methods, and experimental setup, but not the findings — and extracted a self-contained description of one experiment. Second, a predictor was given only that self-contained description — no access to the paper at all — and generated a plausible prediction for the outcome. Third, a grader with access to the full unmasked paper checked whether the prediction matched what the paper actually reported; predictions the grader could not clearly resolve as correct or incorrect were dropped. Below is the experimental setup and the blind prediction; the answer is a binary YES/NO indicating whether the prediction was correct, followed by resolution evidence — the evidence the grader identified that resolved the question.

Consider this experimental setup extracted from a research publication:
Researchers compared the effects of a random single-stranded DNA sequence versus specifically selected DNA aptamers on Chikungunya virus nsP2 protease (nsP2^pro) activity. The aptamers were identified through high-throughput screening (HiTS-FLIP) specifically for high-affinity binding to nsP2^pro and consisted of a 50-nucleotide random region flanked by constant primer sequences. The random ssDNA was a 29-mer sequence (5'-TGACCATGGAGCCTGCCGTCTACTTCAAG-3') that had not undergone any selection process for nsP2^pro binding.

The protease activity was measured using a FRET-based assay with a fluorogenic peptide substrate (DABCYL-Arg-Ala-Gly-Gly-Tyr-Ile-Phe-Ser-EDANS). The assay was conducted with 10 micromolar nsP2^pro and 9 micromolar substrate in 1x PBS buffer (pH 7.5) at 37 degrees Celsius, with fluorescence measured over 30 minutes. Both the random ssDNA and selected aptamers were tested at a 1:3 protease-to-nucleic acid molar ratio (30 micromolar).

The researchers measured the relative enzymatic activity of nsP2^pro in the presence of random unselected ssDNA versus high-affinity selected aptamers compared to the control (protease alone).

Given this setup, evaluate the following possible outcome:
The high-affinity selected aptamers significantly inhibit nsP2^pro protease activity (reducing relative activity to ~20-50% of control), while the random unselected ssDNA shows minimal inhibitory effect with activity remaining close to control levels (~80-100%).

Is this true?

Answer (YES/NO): NO